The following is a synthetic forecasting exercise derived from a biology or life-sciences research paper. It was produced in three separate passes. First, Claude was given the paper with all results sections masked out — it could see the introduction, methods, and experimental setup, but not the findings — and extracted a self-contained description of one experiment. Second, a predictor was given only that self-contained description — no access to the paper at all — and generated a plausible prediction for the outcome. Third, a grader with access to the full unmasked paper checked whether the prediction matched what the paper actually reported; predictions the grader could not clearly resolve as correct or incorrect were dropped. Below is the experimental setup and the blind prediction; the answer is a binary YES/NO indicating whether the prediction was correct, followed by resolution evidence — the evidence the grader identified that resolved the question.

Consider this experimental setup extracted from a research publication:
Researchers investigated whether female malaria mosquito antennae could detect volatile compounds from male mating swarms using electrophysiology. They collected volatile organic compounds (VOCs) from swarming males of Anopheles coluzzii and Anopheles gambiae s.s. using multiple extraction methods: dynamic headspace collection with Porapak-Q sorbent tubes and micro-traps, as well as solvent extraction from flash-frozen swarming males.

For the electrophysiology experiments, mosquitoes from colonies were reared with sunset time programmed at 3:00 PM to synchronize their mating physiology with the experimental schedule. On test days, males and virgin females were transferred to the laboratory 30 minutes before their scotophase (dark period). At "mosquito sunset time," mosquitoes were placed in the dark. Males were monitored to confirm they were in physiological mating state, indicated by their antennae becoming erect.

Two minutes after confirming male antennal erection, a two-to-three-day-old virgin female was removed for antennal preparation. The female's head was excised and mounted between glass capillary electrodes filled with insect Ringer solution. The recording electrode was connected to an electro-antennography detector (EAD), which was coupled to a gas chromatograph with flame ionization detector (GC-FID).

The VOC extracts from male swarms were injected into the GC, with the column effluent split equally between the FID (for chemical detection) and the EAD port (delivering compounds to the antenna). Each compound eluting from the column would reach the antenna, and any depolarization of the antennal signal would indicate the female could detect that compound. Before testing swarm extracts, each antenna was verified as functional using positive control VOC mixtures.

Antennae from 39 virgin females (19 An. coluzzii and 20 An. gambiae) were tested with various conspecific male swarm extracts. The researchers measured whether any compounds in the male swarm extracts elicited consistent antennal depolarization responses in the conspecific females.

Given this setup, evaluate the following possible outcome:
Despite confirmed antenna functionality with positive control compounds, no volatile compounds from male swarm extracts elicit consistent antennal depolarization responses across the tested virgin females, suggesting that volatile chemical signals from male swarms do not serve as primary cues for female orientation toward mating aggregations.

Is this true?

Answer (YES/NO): YES